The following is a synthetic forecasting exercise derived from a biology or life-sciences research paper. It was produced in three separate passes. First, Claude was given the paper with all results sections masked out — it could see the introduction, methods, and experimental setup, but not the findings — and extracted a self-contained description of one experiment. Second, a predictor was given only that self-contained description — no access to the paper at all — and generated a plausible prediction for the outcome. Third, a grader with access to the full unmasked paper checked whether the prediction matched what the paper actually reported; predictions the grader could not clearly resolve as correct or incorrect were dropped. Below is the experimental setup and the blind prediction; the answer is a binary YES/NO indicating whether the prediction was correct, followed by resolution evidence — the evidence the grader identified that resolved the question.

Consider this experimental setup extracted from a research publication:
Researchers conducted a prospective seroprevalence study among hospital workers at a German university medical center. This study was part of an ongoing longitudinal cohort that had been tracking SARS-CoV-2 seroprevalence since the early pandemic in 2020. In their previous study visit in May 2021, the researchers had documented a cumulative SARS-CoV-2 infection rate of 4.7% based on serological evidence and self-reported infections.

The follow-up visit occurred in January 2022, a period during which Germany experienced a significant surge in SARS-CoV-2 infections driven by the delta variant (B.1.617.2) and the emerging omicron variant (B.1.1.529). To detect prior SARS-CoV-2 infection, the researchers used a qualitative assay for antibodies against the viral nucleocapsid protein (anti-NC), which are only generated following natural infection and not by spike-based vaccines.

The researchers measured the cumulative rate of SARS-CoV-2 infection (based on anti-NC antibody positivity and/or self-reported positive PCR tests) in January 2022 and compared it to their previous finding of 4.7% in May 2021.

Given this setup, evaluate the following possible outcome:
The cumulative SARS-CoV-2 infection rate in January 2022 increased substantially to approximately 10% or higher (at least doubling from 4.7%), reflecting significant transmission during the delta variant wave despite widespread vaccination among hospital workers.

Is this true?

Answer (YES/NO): YES